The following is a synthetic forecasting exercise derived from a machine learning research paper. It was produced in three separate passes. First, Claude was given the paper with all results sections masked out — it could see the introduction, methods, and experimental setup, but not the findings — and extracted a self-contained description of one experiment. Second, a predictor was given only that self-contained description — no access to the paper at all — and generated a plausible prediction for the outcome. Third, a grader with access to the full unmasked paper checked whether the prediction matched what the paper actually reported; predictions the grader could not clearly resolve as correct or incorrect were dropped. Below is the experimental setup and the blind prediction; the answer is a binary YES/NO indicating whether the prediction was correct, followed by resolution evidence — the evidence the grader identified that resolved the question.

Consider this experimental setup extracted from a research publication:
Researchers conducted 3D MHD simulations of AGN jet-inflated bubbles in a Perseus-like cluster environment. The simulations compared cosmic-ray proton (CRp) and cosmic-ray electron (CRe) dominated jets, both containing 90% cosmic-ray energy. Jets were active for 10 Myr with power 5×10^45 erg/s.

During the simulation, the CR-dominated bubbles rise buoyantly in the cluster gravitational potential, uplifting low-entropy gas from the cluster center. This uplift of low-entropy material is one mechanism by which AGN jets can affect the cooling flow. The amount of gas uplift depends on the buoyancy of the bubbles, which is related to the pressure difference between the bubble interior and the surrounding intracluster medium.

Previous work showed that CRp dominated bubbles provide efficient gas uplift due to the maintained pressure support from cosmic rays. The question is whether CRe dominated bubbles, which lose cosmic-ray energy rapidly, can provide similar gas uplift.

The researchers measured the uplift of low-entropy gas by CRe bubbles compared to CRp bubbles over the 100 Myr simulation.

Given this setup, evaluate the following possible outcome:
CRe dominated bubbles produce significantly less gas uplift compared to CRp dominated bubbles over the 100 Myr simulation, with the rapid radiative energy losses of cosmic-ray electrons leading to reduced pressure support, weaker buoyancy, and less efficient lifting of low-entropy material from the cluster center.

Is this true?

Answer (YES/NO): NO